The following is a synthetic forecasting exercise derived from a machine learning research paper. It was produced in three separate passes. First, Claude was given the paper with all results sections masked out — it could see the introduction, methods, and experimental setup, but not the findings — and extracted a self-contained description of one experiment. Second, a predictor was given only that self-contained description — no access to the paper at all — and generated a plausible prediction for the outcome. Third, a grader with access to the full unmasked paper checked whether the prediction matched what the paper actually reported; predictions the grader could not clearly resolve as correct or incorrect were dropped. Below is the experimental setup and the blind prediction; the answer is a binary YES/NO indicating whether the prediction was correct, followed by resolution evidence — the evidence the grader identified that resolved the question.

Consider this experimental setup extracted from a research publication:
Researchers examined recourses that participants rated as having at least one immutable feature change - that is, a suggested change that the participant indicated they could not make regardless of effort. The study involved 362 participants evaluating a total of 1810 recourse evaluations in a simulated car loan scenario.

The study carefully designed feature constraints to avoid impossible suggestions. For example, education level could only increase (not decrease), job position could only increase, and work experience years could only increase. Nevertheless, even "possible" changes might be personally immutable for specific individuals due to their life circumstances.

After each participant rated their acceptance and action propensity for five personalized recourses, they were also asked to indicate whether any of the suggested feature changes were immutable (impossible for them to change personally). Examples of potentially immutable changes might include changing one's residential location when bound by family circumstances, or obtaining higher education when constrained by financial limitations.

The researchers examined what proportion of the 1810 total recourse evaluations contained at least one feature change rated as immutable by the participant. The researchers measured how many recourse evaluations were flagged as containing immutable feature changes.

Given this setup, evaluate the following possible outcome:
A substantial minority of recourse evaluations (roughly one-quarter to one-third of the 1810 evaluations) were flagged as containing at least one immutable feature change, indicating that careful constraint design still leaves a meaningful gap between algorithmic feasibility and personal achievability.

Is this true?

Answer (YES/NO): NO